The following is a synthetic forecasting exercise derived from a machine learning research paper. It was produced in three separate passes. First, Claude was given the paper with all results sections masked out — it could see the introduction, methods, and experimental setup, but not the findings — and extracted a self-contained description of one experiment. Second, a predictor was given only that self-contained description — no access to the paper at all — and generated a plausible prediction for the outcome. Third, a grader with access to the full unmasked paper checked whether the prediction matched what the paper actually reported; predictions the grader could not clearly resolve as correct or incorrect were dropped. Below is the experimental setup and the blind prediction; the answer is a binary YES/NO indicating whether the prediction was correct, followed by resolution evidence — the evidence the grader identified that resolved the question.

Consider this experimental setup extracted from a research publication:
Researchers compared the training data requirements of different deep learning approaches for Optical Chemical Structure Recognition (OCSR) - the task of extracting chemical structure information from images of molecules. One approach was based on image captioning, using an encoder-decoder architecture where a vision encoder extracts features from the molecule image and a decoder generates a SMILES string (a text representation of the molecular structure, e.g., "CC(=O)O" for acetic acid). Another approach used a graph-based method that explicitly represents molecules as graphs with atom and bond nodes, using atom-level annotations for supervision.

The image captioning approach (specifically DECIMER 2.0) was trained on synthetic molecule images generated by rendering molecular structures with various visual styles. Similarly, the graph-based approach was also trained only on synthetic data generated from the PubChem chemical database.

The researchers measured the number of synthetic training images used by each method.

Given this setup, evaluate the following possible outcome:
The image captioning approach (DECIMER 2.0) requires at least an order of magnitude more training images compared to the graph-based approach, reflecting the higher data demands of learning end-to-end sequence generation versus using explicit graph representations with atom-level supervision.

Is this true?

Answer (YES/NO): YES